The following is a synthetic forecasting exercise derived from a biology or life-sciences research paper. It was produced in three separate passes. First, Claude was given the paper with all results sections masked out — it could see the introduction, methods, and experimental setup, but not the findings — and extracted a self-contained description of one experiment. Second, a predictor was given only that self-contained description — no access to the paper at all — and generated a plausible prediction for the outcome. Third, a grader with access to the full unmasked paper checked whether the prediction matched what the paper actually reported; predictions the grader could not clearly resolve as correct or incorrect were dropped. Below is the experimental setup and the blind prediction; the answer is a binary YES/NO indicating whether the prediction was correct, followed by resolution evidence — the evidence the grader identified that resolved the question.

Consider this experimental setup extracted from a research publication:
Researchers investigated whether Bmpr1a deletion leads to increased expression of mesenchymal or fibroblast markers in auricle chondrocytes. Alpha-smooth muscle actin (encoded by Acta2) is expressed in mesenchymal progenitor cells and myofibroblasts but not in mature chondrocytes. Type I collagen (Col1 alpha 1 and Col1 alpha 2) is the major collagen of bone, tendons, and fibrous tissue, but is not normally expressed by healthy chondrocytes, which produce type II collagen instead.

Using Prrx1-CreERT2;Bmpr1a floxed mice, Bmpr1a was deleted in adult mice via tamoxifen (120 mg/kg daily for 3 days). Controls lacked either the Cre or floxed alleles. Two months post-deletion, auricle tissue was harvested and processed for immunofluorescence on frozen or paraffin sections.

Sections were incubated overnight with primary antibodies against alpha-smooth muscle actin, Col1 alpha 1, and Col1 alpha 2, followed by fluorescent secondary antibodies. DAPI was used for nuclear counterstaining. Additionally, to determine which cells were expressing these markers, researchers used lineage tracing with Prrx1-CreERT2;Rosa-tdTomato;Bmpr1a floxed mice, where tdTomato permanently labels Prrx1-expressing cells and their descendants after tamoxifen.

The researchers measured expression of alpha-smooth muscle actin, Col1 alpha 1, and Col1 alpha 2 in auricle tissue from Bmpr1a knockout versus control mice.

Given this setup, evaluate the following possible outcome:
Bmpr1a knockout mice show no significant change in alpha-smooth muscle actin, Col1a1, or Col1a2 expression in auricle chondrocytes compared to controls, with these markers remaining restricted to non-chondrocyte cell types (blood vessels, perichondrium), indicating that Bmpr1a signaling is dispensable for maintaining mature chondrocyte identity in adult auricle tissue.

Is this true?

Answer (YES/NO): NO